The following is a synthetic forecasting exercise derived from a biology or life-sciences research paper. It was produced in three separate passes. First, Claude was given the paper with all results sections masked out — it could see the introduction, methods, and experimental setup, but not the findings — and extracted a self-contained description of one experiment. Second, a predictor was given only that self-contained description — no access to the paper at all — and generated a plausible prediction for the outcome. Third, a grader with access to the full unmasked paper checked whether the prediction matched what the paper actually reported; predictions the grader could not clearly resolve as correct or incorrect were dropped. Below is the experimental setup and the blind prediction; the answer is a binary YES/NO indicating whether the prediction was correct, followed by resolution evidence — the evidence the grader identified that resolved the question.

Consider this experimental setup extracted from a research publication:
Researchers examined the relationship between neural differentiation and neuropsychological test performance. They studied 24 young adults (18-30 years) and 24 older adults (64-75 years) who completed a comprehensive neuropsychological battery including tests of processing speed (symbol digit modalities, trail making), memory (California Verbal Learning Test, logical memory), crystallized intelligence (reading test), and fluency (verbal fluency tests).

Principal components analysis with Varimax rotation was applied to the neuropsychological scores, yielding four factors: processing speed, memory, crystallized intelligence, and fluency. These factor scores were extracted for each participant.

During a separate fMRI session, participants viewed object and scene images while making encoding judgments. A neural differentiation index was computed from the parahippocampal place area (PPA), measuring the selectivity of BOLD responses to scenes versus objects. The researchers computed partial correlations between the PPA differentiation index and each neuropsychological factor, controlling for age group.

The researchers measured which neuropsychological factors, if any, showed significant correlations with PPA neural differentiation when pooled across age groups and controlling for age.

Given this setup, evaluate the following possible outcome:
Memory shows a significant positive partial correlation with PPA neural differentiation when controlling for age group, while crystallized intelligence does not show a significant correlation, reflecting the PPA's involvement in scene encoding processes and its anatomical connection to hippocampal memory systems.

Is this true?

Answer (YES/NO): NO